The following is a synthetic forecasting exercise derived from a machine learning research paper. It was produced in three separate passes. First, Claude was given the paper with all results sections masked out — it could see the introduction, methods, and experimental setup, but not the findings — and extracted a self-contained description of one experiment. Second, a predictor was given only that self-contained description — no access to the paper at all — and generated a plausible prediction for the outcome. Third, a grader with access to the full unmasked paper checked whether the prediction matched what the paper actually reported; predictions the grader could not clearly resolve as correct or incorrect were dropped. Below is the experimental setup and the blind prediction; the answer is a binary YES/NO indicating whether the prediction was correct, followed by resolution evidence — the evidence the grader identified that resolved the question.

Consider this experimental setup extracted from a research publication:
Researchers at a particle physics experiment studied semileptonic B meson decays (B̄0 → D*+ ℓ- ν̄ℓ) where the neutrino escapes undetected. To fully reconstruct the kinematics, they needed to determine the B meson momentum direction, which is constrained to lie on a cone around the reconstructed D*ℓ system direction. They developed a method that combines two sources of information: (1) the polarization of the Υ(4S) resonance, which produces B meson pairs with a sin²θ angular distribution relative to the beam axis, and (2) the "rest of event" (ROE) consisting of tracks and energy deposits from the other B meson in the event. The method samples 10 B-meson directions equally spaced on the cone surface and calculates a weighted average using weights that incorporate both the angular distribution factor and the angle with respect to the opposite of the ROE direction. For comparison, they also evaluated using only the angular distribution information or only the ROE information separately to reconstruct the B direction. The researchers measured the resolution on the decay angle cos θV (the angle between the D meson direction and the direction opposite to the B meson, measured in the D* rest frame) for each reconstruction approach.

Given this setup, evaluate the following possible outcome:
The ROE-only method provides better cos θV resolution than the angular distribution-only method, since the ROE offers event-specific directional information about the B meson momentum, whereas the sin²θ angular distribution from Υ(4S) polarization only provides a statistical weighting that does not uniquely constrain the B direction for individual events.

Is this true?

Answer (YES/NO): NO